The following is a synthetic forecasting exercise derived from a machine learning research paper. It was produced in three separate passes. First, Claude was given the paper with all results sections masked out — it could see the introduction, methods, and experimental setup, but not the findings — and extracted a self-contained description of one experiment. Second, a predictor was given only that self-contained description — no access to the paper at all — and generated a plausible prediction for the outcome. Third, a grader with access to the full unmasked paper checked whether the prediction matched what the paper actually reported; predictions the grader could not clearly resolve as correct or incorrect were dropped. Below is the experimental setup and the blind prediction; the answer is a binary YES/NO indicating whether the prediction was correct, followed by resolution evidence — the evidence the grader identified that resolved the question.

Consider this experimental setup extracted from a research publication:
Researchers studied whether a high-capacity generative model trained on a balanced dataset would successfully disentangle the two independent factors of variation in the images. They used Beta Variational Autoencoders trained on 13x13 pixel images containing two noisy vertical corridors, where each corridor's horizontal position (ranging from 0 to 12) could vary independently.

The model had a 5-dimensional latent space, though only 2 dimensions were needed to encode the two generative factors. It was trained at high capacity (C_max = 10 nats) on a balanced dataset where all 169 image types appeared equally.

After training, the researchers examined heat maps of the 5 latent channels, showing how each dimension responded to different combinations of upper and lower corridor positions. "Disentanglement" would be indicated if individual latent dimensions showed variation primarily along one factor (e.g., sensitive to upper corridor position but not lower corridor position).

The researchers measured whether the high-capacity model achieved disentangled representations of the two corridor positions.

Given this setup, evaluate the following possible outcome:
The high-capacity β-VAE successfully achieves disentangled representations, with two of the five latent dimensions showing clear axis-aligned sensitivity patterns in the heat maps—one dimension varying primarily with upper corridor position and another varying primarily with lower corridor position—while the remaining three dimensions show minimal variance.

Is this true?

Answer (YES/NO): YES